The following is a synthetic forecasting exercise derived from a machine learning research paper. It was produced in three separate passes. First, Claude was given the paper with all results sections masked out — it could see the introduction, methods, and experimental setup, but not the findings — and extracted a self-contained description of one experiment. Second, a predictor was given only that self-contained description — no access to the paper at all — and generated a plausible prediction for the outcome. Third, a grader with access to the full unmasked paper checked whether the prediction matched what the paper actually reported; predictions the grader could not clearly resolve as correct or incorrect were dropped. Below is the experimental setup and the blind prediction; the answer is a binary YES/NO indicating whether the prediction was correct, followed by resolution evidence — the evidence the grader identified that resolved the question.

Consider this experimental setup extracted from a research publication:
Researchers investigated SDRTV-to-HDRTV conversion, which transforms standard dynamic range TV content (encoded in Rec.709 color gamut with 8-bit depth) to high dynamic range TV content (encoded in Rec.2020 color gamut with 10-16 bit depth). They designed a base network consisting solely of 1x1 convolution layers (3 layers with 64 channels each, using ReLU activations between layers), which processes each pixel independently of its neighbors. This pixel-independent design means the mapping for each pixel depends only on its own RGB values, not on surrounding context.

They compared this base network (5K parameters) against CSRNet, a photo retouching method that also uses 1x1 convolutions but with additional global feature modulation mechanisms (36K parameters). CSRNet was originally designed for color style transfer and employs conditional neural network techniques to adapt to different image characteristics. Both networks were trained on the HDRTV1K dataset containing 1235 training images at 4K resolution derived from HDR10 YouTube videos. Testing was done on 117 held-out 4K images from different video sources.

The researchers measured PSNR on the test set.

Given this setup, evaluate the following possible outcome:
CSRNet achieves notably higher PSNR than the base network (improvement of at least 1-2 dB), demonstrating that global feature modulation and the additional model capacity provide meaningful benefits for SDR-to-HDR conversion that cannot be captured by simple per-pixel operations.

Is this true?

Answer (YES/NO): NO